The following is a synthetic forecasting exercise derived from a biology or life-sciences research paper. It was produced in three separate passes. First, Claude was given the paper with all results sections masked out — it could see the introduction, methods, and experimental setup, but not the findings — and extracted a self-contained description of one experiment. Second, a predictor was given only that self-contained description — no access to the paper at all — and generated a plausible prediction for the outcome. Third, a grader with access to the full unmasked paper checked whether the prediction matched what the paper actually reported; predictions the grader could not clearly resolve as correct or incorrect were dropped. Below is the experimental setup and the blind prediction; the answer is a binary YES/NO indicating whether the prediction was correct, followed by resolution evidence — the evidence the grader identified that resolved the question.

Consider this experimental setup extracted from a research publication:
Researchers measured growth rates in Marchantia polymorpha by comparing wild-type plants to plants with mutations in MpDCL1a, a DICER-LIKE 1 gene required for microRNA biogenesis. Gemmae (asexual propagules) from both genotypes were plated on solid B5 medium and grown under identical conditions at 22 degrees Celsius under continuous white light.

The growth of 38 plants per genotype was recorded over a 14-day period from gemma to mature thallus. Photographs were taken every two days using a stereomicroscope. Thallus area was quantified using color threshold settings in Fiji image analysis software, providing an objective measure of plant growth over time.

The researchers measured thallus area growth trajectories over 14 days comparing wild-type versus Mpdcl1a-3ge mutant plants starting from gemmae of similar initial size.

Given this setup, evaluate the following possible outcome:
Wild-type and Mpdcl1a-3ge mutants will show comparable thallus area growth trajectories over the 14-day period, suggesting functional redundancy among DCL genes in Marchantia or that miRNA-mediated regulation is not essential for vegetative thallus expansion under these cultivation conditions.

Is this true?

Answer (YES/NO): NO